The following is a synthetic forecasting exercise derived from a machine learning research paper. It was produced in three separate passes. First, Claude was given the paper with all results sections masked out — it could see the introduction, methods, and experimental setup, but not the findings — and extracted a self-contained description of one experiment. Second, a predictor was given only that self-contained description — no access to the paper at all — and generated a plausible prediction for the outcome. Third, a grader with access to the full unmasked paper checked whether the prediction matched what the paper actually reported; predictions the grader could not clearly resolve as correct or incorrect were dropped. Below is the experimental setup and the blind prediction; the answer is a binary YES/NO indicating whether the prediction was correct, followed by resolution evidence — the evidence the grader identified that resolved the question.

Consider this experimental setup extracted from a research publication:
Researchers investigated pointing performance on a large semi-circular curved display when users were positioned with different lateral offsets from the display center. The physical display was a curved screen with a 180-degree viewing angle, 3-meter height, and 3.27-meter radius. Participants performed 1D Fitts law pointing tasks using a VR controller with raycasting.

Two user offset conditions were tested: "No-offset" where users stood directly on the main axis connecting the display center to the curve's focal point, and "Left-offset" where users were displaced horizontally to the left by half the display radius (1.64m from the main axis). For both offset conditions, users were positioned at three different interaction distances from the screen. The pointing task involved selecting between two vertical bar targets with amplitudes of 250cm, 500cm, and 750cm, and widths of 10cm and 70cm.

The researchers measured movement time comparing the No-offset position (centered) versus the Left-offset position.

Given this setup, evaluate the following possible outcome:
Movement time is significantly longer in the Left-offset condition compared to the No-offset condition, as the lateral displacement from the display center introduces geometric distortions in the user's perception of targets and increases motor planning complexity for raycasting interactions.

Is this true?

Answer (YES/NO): NO